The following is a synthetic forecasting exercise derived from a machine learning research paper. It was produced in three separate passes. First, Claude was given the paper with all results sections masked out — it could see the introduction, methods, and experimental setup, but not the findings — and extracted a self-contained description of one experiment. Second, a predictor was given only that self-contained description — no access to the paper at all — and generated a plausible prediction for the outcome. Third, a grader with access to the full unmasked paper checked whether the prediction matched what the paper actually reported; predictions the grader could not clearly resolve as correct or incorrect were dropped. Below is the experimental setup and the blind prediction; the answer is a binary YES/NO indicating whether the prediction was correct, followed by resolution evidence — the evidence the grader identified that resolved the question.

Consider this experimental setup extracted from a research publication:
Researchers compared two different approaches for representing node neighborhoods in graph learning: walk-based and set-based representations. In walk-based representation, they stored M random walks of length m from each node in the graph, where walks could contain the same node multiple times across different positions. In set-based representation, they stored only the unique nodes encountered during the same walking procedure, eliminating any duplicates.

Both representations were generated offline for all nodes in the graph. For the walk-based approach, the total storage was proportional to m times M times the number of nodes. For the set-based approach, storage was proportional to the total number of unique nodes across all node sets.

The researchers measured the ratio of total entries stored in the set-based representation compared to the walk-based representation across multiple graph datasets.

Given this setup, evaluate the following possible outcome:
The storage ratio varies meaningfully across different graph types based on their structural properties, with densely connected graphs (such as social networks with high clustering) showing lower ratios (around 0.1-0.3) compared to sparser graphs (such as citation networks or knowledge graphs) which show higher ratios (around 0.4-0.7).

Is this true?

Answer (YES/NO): NO